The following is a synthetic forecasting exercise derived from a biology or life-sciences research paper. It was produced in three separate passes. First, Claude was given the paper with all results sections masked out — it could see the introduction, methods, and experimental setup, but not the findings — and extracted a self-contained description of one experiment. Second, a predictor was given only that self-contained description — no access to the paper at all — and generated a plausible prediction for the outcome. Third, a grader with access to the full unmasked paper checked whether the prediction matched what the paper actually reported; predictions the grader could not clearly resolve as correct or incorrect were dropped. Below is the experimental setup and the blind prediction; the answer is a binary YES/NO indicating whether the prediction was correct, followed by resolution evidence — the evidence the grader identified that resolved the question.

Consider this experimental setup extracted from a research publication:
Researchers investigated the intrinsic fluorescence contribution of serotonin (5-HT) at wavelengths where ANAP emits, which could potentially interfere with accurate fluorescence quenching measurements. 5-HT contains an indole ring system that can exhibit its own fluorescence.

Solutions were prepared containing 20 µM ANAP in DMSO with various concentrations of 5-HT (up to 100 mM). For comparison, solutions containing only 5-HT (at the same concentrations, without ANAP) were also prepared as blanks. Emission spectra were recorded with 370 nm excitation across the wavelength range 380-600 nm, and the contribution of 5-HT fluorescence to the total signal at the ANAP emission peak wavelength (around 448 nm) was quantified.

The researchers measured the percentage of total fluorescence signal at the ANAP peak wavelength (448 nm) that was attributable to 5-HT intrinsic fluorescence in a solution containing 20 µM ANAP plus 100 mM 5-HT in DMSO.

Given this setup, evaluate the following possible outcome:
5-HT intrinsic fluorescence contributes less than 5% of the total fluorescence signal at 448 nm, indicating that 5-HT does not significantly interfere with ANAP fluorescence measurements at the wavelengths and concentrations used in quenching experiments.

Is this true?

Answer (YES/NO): NO